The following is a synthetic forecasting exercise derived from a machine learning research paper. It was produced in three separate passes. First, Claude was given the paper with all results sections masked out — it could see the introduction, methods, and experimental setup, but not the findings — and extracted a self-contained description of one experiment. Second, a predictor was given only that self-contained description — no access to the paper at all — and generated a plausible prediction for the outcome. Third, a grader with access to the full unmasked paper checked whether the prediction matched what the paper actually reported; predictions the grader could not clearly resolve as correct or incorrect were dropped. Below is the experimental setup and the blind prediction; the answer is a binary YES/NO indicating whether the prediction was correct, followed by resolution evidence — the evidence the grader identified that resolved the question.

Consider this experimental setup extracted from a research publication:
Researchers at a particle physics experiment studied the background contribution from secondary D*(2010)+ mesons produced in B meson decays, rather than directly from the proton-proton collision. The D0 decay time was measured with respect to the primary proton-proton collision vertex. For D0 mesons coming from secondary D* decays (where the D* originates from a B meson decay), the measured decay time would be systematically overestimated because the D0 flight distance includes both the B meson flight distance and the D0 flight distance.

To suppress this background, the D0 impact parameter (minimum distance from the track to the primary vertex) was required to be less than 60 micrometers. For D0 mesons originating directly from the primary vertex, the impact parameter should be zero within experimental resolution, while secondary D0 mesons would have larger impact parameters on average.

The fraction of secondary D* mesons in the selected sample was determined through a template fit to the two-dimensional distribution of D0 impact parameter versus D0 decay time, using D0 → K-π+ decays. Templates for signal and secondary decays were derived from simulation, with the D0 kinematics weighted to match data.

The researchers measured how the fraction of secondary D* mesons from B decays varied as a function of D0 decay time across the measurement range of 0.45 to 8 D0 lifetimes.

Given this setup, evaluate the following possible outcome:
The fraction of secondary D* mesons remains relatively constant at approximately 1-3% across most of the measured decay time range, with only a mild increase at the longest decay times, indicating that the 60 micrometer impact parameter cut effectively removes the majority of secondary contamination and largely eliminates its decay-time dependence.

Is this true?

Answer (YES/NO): NO